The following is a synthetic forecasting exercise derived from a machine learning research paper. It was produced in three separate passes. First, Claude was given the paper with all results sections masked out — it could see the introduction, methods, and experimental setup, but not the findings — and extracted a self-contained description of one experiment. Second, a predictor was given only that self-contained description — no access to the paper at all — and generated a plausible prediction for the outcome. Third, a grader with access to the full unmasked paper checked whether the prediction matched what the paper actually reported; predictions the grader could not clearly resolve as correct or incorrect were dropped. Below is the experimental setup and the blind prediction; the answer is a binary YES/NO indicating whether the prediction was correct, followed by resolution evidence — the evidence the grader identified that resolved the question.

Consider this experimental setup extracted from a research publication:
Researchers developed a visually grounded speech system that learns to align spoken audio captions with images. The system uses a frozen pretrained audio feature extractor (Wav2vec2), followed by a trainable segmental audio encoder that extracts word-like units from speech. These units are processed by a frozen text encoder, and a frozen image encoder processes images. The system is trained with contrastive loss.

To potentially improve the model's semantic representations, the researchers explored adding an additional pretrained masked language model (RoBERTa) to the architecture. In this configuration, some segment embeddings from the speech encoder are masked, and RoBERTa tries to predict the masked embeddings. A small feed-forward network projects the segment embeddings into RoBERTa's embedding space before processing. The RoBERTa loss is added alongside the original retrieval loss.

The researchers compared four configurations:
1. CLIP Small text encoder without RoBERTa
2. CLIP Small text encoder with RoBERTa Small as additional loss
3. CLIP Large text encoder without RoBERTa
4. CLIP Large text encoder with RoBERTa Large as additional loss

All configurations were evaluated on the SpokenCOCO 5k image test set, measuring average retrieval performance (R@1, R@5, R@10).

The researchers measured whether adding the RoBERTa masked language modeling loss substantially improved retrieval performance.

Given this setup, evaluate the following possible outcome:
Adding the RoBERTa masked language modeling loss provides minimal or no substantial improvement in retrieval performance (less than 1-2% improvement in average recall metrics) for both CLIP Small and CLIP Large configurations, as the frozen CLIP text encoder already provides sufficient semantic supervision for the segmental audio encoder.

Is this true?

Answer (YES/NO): YES